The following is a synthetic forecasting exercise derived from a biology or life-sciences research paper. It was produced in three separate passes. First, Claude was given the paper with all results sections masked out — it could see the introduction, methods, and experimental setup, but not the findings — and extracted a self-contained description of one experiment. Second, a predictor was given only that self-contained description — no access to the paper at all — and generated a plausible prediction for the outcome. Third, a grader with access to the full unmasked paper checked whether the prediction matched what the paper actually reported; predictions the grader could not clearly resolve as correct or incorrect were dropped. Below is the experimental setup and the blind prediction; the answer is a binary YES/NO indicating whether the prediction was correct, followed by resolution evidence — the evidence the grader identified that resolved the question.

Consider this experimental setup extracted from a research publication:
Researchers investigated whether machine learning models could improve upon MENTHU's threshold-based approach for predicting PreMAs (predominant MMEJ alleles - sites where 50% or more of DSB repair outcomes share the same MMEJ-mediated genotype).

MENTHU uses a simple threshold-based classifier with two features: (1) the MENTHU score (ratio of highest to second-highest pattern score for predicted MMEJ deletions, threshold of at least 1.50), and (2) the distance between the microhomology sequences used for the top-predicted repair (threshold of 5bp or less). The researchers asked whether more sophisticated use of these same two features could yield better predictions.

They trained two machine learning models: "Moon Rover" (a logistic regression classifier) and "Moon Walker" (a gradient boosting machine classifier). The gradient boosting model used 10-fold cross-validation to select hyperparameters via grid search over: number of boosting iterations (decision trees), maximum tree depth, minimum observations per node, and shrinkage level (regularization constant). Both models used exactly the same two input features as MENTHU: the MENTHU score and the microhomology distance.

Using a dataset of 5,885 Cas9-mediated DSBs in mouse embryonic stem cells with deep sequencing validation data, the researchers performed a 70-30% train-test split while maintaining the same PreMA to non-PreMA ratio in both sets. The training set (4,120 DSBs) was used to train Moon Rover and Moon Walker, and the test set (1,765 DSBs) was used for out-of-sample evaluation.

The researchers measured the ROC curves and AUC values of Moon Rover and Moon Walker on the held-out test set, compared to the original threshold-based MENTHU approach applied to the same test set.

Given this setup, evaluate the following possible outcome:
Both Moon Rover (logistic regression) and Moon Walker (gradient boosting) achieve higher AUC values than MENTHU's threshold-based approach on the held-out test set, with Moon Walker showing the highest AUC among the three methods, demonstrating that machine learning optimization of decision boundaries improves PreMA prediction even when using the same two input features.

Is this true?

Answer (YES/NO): NO